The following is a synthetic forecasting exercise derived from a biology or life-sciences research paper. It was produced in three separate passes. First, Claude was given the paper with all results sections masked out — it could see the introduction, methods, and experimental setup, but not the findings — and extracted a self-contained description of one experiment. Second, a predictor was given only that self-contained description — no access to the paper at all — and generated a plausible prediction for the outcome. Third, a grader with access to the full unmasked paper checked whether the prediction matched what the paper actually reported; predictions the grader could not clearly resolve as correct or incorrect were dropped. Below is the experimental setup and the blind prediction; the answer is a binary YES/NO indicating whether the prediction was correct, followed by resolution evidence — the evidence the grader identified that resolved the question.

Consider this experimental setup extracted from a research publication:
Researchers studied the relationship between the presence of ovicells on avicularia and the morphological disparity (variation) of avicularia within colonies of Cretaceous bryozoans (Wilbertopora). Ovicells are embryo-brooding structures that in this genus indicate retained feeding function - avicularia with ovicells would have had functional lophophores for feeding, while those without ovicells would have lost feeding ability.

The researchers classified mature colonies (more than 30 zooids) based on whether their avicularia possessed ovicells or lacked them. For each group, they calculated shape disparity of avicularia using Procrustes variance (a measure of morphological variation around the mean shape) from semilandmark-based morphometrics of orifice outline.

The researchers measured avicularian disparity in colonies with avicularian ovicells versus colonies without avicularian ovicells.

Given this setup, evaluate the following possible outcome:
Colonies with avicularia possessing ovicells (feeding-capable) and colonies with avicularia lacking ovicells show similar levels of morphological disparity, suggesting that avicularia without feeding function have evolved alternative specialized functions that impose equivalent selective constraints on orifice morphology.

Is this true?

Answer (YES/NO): NO